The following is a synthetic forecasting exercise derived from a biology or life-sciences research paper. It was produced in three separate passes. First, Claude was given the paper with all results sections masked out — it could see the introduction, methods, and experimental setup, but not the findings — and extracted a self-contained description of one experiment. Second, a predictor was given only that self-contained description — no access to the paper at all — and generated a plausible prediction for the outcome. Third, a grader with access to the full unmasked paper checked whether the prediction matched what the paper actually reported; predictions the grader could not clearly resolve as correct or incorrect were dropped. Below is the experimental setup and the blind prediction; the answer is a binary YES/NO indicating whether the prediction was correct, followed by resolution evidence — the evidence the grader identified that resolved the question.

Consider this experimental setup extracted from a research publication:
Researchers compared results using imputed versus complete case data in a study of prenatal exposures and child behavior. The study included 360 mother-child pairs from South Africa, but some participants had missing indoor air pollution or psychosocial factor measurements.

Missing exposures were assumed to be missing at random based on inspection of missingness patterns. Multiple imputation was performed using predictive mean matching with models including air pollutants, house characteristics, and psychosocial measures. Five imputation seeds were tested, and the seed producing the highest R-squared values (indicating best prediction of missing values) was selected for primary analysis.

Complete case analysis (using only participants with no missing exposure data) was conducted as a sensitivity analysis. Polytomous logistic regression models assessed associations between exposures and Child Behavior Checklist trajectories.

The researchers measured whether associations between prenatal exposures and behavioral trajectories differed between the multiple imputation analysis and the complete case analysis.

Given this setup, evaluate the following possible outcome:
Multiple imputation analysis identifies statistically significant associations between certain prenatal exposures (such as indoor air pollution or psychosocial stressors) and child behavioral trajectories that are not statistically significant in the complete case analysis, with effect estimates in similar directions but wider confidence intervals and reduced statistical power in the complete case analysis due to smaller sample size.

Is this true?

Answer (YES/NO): NO